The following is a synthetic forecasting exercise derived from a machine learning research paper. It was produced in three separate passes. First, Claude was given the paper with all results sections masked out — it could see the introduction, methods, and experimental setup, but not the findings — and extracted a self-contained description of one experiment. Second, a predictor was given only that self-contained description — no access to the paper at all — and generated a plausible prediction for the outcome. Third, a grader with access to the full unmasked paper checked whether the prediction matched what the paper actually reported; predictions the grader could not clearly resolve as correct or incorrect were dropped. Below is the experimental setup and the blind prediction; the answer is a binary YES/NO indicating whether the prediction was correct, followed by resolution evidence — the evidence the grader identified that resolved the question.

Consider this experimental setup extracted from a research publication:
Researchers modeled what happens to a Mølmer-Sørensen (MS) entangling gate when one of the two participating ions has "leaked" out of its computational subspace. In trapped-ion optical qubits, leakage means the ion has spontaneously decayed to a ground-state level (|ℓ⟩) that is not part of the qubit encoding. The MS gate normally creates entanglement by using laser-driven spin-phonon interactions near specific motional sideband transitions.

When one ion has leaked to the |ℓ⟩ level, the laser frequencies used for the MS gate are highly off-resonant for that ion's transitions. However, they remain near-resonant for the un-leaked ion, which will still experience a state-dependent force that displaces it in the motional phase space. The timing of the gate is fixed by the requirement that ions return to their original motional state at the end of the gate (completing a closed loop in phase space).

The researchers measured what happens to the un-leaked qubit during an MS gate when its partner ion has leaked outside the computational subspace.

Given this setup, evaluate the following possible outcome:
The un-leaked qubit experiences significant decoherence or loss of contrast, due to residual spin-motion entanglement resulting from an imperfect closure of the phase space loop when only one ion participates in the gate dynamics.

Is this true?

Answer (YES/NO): NO